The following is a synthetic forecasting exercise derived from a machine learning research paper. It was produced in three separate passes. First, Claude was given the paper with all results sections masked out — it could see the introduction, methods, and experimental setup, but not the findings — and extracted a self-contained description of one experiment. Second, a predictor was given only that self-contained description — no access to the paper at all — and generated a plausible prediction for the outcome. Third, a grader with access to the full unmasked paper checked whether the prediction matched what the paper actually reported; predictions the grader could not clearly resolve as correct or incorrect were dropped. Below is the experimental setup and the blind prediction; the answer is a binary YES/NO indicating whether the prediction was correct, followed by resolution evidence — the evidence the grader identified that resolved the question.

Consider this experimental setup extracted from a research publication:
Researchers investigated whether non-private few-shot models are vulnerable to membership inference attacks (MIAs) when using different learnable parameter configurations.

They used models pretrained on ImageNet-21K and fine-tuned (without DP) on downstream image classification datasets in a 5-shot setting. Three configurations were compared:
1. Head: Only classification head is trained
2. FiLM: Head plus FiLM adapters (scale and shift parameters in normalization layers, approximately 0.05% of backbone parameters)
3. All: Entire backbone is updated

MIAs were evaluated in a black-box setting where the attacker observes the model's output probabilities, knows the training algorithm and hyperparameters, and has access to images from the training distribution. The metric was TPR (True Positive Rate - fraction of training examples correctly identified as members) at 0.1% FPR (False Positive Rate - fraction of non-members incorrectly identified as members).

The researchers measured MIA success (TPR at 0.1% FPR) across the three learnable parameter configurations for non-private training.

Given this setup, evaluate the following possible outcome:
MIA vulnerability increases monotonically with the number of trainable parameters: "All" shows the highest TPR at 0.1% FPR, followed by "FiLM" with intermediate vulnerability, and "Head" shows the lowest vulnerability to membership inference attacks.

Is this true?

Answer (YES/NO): NO